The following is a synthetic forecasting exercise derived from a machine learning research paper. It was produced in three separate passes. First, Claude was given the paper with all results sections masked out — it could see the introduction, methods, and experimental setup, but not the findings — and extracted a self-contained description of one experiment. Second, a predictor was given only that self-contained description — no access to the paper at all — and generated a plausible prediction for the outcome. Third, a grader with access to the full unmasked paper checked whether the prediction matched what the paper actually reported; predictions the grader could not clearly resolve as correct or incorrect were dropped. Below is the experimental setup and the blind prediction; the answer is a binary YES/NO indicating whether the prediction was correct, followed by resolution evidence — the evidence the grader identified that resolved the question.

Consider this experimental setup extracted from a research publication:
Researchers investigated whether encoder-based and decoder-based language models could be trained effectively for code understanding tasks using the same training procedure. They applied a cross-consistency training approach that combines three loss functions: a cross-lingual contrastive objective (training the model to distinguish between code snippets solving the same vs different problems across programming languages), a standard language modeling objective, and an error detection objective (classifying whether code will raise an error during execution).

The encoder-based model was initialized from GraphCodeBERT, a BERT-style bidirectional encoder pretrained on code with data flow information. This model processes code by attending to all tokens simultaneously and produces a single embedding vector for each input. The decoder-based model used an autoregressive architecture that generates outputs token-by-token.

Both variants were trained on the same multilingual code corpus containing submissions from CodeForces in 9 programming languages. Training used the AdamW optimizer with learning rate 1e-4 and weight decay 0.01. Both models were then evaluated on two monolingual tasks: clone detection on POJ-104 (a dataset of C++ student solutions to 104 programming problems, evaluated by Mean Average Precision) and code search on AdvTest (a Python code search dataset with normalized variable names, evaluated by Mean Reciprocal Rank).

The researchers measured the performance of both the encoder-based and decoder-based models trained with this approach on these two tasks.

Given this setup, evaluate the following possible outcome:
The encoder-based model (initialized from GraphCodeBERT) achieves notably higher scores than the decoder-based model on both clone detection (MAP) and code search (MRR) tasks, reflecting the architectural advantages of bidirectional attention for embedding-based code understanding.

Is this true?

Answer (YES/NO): NO